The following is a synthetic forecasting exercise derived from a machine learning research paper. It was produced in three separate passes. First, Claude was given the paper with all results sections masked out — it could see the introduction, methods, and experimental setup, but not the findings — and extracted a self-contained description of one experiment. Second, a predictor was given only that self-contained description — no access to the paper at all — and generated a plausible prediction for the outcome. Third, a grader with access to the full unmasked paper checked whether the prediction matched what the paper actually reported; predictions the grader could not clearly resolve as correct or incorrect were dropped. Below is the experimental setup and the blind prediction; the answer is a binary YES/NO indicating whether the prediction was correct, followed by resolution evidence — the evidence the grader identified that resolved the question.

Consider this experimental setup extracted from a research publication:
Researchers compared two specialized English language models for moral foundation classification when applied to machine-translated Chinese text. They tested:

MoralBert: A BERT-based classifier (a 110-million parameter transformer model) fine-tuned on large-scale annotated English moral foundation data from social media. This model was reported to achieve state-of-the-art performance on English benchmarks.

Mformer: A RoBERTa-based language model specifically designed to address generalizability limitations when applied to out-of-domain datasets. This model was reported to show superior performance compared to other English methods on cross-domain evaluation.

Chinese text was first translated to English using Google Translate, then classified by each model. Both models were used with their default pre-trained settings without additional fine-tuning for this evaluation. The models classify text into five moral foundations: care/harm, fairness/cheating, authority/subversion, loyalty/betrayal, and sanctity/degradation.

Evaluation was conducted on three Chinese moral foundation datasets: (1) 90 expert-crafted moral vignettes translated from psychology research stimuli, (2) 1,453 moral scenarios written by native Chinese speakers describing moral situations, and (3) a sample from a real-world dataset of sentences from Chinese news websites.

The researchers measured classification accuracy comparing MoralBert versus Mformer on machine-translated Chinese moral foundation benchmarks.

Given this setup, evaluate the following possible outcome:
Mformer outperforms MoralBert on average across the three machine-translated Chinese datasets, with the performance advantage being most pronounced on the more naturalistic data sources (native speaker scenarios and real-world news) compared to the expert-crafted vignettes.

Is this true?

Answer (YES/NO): NO